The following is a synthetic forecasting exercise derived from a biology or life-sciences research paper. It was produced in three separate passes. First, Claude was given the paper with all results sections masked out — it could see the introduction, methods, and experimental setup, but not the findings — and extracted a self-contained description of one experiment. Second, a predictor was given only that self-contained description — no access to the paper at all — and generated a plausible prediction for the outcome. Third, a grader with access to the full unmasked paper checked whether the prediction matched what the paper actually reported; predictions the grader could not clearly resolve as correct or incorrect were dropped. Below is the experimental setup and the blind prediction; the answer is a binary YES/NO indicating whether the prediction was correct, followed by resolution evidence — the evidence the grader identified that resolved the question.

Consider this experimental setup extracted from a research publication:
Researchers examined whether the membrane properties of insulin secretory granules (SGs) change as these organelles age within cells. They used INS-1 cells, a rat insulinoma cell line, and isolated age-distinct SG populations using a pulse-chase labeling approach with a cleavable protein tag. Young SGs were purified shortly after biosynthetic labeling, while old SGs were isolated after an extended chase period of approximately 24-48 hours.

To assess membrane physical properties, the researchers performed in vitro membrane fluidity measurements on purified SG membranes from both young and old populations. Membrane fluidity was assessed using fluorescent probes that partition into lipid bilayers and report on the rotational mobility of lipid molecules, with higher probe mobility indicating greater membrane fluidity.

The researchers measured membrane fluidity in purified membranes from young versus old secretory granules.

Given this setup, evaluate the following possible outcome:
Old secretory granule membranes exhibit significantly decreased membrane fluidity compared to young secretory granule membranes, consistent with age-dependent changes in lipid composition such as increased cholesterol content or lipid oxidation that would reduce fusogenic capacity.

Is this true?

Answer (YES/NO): NO